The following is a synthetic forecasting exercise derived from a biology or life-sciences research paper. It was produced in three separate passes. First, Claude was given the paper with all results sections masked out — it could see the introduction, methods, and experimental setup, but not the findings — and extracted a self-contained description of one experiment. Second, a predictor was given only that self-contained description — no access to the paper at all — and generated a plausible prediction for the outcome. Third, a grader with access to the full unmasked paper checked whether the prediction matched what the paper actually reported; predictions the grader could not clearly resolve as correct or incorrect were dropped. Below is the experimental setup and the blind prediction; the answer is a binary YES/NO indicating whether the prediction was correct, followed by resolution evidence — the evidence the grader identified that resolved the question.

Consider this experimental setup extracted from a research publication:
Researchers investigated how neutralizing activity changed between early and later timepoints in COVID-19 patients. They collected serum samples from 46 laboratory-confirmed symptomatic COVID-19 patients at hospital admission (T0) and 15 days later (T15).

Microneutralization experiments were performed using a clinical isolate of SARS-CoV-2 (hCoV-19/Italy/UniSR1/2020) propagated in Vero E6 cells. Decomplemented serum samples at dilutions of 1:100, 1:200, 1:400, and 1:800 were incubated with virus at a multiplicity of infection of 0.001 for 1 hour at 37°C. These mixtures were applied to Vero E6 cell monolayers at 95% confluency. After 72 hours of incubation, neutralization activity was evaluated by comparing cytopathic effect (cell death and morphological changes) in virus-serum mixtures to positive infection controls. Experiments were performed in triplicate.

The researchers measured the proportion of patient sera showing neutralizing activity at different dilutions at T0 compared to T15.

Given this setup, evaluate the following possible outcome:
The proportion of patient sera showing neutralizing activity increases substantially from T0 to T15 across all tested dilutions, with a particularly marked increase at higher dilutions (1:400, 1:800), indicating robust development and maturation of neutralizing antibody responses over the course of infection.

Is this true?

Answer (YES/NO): NO